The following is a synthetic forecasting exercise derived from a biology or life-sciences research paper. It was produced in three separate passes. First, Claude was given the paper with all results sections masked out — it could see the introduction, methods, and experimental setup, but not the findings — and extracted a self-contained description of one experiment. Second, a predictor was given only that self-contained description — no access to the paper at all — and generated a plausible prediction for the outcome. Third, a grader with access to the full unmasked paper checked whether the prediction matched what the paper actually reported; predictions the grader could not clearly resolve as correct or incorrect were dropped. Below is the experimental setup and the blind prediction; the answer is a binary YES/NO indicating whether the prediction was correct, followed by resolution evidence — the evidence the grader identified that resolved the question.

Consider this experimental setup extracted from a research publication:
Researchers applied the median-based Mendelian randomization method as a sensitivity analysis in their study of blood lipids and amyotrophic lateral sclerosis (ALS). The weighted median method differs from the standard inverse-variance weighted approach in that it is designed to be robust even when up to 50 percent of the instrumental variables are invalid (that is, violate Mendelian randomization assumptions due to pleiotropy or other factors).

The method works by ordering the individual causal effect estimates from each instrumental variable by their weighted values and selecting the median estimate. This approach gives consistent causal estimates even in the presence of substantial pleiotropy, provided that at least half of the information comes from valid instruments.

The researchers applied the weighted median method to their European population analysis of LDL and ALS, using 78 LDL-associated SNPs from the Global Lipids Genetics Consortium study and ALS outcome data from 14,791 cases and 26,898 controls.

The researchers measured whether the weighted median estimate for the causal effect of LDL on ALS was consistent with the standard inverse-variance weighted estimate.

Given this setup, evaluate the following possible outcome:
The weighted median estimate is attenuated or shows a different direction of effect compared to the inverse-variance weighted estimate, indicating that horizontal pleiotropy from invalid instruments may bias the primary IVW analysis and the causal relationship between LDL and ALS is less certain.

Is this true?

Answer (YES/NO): NO